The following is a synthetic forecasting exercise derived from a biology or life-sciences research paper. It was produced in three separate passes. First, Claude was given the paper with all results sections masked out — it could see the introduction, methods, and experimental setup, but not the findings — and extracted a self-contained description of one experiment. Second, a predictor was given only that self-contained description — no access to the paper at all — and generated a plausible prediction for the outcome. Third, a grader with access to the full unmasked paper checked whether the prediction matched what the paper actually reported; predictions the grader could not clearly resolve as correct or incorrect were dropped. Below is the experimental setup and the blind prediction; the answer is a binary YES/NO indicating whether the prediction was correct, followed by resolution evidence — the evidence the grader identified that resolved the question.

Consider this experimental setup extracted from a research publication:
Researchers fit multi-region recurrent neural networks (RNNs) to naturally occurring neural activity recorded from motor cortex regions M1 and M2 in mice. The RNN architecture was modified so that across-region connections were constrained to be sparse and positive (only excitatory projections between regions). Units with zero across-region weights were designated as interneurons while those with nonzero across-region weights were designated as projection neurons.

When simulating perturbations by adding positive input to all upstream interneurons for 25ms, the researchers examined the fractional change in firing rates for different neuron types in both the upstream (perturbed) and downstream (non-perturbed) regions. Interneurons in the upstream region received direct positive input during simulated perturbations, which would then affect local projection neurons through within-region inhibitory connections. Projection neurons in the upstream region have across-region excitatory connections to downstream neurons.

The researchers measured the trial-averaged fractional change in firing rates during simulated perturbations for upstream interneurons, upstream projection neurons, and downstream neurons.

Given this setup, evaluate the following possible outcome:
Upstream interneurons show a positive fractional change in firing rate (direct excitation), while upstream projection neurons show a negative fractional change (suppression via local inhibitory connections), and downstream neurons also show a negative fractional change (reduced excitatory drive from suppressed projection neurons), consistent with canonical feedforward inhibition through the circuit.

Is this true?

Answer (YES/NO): YES